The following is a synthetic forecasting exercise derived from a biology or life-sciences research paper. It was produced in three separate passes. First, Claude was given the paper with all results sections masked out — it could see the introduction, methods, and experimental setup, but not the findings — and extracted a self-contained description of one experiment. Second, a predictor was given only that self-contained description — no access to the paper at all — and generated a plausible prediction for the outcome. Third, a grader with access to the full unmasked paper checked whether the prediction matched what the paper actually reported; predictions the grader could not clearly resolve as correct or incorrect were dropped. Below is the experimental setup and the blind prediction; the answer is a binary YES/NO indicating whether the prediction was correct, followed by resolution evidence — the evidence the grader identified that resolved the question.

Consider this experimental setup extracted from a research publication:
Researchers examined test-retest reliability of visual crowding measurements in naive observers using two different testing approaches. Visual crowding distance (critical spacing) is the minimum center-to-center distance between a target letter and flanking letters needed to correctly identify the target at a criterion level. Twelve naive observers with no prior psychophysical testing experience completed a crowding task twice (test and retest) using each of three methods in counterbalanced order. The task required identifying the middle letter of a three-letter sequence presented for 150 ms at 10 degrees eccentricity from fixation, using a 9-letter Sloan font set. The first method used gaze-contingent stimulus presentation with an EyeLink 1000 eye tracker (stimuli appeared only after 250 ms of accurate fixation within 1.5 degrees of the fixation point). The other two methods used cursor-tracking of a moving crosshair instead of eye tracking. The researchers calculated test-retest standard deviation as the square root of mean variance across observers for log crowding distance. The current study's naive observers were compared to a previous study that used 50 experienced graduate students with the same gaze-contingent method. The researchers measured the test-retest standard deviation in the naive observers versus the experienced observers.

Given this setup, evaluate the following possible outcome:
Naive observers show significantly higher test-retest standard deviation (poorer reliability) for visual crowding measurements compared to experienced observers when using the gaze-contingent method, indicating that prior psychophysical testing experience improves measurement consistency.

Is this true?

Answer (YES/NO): NO